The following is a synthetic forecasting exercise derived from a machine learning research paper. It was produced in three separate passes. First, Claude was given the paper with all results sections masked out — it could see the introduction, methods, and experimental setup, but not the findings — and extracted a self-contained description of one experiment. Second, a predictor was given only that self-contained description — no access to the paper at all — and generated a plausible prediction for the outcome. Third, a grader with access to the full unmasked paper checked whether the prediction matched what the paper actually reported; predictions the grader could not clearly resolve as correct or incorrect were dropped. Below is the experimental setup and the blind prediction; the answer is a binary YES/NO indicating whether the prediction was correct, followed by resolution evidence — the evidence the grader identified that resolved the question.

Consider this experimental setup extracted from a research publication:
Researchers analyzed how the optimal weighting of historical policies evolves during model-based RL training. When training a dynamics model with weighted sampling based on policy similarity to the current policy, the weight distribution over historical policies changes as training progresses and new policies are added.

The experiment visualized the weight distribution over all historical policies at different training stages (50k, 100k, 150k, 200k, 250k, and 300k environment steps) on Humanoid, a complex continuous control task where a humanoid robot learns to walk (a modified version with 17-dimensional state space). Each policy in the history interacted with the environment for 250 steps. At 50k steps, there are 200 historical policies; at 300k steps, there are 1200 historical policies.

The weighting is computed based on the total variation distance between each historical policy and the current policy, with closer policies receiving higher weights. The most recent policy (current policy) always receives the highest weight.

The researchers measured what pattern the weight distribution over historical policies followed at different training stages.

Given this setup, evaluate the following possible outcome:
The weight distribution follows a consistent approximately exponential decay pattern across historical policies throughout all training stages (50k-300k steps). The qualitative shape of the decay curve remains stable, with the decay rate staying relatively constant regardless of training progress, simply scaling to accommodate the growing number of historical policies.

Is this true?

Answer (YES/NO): NO